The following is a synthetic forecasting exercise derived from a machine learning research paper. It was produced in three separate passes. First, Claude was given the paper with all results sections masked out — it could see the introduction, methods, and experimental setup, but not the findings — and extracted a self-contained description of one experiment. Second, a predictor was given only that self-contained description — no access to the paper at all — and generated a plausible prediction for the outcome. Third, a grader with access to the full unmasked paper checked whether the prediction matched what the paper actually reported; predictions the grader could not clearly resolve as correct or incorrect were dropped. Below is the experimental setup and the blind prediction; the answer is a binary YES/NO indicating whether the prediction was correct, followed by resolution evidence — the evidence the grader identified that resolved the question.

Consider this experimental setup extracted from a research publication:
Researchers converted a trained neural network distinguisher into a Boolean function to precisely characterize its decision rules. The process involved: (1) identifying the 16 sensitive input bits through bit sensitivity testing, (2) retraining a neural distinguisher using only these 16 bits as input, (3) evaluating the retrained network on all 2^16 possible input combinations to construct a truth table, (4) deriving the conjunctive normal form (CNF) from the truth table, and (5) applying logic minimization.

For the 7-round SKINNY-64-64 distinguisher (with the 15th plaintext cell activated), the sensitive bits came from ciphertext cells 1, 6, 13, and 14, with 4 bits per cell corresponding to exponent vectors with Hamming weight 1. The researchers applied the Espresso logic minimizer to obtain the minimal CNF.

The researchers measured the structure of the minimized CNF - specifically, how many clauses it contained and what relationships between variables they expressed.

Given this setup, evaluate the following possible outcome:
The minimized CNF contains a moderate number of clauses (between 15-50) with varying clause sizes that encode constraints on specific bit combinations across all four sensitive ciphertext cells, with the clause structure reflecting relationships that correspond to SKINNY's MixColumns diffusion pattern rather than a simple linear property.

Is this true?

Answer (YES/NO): NO